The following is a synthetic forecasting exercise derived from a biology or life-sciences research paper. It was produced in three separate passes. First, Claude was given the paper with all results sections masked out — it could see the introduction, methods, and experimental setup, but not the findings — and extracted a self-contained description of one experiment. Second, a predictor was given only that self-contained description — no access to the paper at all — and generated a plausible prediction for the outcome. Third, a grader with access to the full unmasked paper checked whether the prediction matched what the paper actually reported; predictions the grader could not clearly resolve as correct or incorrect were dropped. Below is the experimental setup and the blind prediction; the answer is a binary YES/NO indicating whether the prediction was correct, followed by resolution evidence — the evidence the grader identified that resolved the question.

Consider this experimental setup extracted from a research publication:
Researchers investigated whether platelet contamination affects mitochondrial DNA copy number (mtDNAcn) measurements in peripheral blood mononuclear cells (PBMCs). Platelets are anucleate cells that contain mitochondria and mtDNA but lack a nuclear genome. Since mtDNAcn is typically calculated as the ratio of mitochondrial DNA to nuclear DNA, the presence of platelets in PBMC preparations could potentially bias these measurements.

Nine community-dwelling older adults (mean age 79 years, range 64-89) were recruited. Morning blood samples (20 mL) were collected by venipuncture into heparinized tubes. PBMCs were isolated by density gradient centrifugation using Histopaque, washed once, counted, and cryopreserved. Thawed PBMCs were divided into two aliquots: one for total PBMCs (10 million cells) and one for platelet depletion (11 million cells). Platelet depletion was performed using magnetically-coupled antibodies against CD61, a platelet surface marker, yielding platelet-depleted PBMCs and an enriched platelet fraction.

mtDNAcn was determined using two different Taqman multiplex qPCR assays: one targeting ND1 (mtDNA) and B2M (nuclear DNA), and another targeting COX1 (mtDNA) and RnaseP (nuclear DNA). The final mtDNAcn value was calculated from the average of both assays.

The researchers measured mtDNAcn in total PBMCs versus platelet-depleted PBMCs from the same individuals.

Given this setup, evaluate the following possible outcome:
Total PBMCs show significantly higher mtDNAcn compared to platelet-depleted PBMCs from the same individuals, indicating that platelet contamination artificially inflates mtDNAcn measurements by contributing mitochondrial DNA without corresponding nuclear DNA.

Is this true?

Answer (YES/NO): YES